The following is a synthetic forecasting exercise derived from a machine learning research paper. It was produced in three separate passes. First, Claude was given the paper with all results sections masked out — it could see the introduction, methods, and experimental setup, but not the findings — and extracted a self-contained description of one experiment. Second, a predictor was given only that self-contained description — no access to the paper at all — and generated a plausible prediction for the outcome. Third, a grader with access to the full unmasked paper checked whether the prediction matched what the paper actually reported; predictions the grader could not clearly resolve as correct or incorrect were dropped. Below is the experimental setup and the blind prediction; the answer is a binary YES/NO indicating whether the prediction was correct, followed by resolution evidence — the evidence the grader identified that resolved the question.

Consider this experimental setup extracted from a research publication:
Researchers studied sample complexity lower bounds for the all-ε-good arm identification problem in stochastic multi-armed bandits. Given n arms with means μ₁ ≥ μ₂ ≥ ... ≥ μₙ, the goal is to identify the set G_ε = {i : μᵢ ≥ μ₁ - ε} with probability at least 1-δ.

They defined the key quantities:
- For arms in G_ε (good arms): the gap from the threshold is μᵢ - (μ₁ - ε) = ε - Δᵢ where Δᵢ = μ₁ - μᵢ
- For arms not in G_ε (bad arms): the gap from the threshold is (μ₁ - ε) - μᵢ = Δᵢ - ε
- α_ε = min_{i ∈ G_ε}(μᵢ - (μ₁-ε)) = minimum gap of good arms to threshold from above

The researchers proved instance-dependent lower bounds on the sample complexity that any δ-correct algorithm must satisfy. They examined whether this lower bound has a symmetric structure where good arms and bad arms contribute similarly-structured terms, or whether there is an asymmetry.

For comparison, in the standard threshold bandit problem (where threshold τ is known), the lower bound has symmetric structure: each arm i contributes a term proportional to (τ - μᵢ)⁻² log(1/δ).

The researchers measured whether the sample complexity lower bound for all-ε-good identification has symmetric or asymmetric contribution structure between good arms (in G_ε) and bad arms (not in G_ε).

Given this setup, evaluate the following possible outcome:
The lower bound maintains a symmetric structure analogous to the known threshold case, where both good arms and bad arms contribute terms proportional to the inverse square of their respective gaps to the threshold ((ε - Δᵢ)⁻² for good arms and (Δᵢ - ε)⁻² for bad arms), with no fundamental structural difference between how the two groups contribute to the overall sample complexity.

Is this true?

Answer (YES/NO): NO